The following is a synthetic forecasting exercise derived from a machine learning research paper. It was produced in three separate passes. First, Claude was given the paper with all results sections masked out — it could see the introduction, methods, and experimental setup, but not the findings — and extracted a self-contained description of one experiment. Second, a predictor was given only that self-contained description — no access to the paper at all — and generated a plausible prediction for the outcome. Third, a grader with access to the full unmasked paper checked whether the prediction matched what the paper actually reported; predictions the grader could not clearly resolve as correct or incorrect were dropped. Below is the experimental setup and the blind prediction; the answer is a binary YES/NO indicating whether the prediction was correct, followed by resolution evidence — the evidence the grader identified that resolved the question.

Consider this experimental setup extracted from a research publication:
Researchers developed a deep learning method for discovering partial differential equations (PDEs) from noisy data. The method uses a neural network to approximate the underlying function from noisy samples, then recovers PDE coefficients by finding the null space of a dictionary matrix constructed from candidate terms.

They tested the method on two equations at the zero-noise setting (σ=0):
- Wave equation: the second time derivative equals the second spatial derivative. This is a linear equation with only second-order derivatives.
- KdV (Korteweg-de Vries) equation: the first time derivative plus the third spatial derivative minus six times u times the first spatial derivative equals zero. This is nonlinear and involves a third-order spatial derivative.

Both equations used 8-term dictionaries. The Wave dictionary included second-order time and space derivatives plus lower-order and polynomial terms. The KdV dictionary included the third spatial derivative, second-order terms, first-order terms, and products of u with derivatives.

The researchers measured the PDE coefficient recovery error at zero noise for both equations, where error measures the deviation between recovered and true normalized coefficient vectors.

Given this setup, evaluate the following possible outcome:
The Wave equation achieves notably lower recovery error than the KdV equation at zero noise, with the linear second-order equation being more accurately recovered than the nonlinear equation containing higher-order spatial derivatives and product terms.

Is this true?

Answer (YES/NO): YES